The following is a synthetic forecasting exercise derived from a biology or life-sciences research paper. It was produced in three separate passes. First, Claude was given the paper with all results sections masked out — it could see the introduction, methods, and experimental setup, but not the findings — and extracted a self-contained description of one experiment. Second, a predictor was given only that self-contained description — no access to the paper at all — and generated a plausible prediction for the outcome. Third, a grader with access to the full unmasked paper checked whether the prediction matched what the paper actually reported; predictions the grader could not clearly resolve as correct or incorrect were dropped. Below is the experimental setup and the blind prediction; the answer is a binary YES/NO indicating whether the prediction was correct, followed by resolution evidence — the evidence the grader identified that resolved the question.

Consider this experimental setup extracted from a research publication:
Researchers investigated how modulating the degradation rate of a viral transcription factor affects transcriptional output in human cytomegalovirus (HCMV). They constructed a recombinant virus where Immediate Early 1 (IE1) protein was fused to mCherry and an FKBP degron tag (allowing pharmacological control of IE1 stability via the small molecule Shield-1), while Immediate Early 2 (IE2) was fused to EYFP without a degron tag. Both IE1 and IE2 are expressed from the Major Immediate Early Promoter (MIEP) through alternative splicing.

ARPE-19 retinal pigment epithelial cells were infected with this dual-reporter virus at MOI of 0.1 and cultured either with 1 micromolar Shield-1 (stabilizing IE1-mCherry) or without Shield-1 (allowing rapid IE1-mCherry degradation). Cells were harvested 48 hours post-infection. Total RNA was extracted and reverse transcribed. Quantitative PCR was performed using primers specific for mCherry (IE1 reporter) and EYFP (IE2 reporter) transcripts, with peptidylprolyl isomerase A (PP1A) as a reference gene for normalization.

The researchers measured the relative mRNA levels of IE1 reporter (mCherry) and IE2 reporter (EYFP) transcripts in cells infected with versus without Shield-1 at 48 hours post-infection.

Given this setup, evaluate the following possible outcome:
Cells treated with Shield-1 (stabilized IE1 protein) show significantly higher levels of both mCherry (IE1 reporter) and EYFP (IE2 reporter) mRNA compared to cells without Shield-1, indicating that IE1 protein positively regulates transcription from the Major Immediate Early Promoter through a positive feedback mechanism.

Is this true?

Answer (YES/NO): YES